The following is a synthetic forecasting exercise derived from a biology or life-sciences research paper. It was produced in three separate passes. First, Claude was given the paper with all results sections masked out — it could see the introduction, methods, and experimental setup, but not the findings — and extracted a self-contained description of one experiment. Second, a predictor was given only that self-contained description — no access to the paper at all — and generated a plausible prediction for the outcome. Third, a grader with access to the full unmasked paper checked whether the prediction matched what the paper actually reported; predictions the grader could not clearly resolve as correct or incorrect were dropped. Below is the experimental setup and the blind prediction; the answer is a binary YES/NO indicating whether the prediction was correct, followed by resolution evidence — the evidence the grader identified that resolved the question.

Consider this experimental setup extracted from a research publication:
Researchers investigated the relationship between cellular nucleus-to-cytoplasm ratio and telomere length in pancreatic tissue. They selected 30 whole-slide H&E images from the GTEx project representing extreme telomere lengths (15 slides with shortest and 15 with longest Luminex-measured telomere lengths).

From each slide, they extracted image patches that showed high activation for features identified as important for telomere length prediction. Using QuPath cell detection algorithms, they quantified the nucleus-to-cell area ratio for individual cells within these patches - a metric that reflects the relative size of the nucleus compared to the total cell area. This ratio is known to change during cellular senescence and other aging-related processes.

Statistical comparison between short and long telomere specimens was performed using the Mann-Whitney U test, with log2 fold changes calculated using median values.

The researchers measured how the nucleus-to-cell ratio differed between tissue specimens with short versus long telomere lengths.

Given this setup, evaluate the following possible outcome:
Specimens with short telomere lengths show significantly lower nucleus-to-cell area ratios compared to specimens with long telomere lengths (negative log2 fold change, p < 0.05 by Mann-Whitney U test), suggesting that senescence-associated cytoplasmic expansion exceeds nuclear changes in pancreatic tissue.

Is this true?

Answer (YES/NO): NO